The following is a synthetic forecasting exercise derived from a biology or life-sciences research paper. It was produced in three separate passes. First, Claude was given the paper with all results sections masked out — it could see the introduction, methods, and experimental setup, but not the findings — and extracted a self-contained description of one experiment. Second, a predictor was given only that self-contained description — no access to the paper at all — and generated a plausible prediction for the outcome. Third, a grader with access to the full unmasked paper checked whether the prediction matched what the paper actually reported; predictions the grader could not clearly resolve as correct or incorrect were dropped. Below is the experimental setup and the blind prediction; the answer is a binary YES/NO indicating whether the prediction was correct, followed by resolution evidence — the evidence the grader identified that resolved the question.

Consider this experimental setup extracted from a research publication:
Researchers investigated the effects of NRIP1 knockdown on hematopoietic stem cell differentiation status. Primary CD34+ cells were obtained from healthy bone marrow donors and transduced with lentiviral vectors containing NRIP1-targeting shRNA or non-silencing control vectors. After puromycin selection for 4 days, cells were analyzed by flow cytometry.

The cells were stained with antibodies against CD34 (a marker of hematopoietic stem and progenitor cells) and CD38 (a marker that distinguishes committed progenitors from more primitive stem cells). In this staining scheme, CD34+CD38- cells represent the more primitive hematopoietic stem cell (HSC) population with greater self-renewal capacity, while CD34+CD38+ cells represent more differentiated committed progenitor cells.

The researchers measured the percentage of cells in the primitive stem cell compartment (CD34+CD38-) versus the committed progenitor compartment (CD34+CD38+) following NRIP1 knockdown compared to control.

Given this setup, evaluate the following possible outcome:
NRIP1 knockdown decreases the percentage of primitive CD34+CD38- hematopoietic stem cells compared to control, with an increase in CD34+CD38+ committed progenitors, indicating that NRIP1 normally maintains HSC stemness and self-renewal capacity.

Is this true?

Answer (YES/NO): YES